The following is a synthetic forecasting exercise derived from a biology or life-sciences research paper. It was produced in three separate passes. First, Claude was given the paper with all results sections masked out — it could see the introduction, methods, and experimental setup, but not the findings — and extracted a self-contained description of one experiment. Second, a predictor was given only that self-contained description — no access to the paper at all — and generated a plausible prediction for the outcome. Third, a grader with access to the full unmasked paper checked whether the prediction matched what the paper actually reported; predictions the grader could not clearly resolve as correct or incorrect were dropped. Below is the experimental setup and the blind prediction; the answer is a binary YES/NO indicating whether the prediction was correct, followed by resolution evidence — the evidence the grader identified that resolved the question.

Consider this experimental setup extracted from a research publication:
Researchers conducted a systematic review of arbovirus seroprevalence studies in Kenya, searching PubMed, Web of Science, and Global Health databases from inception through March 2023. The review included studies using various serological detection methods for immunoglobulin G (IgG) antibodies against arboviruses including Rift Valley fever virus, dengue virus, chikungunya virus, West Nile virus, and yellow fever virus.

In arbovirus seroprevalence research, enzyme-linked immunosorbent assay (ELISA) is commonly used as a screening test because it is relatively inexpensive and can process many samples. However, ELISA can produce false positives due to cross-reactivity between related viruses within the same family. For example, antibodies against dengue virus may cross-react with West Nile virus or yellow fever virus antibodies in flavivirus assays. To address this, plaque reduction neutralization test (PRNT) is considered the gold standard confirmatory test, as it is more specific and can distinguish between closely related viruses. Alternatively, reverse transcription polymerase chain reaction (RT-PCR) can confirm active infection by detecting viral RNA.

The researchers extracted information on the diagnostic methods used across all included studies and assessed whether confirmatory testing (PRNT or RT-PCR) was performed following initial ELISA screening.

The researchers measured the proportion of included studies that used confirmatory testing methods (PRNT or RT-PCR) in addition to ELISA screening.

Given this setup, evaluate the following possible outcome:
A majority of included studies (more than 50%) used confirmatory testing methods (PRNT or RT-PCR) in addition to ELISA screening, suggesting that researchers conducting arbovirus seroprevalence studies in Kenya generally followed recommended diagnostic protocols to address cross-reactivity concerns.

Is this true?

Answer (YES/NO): NO